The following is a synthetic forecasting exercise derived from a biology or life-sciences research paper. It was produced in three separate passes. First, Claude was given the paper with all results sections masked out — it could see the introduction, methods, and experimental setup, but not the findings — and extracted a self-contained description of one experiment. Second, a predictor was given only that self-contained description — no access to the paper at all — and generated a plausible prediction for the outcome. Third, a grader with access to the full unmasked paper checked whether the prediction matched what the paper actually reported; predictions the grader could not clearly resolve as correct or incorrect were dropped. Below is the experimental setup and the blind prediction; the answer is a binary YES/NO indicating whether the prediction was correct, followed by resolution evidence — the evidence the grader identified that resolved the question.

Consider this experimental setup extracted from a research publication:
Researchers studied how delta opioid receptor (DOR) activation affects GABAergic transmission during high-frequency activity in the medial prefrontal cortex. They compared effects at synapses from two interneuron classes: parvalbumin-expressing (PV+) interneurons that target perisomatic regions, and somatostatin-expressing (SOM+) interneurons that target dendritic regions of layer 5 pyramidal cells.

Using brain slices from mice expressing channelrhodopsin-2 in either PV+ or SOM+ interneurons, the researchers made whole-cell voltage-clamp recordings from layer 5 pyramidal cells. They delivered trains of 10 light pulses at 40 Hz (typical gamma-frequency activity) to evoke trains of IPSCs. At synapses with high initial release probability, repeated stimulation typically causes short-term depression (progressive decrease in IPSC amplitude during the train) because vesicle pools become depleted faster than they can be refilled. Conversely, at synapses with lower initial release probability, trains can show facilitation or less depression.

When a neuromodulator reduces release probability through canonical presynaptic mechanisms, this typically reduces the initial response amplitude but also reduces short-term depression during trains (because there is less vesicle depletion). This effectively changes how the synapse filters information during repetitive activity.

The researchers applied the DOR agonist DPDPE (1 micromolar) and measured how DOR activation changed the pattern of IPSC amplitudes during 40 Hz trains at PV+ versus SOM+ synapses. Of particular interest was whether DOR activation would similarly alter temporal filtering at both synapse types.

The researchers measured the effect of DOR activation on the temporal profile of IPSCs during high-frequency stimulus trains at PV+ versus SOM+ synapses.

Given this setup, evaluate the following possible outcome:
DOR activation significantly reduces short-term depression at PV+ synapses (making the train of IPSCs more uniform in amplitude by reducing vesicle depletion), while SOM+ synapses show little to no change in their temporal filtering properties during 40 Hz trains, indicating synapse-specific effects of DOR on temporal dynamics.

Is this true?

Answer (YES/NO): YES